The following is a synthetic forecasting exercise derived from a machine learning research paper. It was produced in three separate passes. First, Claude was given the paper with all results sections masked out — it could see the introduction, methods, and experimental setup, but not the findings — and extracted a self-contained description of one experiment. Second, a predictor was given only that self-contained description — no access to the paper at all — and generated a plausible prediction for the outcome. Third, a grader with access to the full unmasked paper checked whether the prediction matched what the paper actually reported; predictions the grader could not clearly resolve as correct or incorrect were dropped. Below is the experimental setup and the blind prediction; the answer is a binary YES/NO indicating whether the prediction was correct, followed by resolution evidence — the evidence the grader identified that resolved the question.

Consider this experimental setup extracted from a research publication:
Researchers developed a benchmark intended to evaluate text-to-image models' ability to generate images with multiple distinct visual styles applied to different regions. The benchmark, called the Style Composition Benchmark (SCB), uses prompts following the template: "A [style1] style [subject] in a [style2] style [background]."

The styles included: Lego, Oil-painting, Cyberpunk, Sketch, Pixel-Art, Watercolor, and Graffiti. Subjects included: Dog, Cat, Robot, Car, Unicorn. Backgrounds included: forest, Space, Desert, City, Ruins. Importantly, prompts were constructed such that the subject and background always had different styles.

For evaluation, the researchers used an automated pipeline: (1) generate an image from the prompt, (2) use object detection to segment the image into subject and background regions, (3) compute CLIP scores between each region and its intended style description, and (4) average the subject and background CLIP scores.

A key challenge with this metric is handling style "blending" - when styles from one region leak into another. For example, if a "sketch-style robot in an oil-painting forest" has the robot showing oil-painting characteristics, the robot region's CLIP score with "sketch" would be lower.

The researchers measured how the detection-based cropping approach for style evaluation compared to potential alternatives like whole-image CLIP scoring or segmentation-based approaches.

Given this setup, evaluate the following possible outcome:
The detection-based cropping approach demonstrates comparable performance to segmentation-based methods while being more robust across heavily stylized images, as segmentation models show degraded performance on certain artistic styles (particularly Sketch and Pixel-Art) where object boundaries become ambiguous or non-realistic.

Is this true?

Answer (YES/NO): NO